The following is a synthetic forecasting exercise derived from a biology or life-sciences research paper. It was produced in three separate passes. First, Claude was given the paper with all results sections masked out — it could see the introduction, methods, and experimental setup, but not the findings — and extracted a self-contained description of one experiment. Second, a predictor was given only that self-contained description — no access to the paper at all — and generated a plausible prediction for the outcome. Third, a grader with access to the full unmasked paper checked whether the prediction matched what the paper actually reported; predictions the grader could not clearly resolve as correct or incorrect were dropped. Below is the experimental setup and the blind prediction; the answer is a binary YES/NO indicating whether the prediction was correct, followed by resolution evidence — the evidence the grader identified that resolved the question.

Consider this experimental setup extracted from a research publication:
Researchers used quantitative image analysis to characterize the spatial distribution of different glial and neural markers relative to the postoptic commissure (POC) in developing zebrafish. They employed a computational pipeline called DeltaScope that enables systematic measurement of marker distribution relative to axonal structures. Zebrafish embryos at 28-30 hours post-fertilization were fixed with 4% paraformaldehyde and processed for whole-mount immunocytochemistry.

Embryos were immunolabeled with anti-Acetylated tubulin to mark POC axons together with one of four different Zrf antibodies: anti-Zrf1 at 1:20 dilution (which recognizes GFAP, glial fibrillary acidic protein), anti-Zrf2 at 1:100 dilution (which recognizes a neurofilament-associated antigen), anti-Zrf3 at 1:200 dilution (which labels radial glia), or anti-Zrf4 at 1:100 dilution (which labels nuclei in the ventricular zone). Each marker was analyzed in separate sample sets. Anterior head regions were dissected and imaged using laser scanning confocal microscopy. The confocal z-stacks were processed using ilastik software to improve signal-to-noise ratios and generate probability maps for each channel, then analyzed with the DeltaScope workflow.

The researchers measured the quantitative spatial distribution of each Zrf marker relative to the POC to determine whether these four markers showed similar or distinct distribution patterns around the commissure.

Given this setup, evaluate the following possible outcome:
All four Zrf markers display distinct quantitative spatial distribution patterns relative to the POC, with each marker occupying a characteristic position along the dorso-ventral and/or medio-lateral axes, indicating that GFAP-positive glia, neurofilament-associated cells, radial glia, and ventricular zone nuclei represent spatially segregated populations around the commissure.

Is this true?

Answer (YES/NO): NO